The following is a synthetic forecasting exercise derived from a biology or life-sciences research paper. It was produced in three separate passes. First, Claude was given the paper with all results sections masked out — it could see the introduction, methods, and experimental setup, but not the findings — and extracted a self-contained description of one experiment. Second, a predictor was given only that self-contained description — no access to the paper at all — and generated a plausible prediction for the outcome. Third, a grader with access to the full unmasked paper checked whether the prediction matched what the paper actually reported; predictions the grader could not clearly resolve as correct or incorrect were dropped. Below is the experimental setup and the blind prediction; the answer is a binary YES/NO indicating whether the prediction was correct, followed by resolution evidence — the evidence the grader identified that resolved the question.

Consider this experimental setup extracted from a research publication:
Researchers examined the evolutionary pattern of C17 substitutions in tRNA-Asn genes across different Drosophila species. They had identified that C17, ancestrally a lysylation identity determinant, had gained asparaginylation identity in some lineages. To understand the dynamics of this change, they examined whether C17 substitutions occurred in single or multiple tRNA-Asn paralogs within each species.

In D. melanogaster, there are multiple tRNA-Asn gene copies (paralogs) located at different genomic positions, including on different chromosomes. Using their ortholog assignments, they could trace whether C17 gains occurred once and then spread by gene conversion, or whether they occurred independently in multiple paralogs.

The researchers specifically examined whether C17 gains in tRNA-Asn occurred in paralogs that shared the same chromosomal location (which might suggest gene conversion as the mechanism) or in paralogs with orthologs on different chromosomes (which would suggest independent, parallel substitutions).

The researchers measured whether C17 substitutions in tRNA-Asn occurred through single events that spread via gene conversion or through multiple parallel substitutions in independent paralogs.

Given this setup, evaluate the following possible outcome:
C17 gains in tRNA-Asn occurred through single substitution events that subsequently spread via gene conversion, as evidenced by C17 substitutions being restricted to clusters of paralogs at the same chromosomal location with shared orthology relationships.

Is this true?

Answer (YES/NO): NO